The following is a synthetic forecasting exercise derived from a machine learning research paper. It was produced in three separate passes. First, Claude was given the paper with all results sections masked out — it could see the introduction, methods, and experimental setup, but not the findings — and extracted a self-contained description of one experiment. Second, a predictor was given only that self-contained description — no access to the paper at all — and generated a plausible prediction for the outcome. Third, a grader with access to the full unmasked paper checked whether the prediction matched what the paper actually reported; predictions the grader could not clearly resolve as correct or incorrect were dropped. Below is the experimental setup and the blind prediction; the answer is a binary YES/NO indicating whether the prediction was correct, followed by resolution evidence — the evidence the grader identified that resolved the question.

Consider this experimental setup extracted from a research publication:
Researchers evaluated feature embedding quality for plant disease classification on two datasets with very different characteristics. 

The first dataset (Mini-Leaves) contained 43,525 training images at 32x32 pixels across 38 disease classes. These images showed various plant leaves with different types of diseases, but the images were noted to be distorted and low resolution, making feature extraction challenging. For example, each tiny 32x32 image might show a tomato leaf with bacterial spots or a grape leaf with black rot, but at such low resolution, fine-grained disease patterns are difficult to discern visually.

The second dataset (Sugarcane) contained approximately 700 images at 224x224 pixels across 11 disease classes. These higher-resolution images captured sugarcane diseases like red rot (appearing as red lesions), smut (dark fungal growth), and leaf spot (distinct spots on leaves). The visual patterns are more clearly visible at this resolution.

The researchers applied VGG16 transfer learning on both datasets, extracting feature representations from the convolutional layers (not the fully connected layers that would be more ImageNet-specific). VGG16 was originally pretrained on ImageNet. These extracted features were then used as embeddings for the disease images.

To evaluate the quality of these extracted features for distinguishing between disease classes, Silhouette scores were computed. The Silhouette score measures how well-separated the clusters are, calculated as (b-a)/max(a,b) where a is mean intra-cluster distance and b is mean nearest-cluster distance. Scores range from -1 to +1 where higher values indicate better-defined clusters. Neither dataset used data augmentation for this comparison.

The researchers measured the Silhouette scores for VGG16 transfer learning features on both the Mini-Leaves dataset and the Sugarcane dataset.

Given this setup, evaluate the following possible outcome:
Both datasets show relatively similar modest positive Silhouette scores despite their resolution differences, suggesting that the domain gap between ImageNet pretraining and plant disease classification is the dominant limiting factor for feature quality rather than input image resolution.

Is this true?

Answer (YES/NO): YES